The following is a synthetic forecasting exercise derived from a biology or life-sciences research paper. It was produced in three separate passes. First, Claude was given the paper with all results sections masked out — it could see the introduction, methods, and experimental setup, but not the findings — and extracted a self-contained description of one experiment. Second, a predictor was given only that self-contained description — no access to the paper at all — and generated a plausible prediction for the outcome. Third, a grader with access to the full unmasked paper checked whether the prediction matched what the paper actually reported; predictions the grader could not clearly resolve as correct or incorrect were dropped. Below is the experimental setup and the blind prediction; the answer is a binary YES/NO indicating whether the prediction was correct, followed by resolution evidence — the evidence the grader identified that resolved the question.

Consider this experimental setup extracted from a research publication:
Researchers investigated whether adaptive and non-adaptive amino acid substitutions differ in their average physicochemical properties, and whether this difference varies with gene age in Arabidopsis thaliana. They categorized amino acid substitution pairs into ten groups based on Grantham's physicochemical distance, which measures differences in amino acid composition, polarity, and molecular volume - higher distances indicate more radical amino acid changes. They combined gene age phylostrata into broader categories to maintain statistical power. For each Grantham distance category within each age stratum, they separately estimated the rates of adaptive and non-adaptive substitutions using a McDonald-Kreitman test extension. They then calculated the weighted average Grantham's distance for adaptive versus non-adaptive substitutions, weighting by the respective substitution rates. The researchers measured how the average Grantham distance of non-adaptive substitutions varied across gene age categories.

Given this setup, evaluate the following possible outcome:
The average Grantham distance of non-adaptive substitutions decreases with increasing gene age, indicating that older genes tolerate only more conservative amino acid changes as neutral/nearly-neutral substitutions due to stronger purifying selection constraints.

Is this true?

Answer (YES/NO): YES